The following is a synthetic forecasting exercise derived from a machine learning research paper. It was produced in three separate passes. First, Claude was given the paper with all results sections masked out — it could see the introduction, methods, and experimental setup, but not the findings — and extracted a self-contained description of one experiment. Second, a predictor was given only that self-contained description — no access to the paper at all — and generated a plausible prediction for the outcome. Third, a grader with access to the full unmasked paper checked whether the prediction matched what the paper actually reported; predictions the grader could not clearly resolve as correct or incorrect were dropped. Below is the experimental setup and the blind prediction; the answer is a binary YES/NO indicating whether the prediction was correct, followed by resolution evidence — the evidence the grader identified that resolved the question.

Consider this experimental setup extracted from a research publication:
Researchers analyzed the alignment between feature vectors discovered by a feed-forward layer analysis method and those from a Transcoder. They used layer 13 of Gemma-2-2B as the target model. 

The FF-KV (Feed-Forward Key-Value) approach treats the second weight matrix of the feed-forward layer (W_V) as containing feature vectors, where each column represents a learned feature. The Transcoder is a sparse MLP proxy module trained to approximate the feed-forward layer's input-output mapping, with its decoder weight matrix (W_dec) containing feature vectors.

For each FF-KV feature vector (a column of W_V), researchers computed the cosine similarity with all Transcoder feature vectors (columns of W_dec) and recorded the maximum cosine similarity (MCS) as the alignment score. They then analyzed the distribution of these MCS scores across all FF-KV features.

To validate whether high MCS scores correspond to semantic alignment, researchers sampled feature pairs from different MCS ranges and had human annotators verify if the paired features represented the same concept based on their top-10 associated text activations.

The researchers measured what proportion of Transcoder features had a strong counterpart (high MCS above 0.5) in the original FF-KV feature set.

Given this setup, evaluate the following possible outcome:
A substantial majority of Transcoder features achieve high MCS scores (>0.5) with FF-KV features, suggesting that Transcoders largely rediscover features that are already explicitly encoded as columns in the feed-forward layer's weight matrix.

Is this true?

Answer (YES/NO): NO